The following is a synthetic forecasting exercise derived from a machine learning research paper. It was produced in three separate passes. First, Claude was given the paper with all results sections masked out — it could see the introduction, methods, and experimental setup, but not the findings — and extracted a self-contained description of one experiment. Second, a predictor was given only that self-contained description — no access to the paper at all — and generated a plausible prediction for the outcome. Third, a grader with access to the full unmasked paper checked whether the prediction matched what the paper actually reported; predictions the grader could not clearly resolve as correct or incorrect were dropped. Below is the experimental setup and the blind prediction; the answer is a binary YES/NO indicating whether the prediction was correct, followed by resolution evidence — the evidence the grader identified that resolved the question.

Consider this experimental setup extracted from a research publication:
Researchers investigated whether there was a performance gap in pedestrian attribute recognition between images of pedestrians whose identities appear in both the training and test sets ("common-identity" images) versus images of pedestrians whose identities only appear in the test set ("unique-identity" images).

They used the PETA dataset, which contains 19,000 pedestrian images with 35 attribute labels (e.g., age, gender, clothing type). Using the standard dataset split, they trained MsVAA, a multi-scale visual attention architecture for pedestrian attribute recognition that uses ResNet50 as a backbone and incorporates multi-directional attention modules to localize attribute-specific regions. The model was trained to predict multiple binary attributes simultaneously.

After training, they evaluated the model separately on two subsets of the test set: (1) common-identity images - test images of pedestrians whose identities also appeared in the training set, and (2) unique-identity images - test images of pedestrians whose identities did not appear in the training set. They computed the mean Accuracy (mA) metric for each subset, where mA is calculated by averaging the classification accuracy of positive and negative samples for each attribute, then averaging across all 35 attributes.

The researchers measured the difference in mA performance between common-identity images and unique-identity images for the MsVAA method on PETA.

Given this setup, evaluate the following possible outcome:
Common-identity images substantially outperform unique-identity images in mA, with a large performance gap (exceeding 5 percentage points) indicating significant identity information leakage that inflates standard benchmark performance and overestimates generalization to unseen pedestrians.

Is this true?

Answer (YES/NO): YES